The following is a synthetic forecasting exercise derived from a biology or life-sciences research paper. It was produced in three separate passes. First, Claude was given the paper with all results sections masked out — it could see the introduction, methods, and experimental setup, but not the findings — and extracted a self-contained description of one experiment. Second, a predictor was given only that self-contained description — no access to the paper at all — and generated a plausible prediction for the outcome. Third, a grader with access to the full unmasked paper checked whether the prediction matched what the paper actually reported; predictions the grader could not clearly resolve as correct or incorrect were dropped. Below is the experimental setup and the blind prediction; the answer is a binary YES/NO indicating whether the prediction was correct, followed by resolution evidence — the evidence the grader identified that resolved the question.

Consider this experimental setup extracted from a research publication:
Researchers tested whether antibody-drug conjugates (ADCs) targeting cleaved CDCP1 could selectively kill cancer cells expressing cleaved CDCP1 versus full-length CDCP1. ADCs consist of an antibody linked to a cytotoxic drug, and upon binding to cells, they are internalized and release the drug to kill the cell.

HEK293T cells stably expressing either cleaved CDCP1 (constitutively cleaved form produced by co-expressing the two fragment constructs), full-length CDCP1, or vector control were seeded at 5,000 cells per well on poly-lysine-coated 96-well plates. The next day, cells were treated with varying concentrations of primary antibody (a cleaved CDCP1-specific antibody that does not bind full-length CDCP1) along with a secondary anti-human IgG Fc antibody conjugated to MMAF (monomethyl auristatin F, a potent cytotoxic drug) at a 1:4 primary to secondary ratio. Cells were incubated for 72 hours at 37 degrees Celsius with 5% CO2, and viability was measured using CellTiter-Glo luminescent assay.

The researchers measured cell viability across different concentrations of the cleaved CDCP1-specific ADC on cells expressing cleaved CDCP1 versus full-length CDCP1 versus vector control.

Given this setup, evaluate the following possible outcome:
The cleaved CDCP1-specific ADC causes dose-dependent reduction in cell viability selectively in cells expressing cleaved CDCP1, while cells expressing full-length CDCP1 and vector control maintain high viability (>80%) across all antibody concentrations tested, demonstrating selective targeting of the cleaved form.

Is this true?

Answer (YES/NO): YES